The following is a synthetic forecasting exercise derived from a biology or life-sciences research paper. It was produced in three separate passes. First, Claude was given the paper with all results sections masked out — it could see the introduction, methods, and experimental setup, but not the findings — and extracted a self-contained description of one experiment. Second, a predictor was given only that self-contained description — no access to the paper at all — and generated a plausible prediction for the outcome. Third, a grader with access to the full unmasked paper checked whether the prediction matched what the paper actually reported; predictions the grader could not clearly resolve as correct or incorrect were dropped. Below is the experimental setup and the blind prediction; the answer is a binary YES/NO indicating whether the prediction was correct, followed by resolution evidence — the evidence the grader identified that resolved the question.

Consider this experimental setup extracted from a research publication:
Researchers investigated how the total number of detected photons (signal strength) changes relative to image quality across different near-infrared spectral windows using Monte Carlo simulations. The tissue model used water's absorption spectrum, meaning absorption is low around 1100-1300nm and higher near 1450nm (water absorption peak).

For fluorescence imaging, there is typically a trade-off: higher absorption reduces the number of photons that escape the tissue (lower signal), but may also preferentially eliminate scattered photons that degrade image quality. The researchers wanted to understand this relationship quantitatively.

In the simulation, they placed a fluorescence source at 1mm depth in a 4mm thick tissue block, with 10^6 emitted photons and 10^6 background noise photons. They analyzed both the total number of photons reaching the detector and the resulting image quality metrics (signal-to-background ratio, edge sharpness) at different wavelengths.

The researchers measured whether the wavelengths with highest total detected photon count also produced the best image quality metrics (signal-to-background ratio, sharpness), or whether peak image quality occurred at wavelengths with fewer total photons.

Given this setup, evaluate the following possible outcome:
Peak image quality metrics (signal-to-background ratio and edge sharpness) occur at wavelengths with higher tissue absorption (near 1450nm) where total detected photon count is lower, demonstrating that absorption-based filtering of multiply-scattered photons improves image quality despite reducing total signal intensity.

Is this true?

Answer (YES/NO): YES